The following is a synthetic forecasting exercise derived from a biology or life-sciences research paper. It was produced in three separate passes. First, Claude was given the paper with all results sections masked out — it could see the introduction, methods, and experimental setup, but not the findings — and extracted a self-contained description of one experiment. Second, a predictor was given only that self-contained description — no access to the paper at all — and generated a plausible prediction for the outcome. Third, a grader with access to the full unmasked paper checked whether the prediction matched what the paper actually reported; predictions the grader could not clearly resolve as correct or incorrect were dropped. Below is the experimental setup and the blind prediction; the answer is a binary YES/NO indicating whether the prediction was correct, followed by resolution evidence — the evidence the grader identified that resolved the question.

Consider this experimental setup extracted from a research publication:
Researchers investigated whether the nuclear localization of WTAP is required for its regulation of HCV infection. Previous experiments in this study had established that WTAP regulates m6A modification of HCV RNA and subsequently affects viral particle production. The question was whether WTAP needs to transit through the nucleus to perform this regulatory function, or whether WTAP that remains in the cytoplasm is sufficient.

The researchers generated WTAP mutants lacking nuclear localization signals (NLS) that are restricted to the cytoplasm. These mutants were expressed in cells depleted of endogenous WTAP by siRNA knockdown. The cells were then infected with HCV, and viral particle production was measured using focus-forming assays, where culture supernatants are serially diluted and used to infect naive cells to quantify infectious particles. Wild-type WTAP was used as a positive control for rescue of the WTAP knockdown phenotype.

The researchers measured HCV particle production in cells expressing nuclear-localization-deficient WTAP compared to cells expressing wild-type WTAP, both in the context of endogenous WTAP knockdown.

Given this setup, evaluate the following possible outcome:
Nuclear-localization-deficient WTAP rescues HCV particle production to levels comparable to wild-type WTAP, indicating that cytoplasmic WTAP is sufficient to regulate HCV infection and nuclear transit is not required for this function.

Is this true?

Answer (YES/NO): NO